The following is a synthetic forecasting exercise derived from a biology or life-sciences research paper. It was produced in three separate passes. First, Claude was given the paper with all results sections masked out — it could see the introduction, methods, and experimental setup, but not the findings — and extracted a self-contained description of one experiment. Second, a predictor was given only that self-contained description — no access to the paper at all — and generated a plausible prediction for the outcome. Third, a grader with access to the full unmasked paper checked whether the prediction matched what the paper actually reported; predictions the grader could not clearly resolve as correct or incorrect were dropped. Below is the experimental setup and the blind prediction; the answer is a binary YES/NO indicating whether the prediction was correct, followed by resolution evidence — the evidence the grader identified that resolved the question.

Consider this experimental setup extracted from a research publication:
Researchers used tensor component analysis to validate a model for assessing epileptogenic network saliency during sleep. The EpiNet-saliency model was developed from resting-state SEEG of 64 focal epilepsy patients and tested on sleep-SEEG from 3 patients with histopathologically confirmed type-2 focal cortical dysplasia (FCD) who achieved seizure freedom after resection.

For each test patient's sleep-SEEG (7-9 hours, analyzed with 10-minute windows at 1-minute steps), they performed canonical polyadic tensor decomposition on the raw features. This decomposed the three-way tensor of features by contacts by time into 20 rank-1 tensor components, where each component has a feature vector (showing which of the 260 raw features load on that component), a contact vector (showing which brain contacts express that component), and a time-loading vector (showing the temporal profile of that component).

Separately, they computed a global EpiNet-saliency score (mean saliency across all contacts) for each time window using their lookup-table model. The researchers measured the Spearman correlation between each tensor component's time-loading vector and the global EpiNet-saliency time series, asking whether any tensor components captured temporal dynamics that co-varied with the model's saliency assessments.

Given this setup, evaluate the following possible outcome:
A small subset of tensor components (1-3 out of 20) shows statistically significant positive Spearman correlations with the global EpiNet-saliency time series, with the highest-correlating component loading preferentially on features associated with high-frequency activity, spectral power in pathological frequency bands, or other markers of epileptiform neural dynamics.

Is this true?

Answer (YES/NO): NO